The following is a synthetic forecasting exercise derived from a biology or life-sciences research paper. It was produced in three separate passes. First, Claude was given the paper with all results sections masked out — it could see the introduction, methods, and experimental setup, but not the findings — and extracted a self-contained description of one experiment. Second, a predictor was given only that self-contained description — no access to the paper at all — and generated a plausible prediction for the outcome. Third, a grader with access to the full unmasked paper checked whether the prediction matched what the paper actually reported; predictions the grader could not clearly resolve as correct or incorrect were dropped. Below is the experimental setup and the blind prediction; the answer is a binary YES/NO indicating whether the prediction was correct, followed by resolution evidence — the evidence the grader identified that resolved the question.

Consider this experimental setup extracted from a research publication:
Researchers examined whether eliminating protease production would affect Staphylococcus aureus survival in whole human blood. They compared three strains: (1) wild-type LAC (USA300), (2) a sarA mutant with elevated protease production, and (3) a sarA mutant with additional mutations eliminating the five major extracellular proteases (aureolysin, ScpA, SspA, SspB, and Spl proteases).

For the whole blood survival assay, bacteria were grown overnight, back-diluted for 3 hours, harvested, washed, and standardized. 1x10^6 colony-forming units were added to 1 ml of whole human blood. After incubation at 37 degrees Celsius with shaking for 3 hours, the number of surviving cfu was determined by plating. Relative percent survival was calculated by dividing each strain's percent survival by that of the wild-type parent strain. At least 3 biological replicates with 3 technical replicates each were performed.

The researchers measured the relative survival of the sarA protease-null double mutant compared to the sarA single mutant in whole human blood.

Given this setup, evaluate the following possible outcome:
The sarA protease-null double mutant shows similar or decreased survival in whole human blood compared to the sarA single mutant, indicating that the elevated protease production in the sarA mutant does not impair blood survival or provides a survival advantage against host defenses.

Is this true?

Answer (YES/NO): YES